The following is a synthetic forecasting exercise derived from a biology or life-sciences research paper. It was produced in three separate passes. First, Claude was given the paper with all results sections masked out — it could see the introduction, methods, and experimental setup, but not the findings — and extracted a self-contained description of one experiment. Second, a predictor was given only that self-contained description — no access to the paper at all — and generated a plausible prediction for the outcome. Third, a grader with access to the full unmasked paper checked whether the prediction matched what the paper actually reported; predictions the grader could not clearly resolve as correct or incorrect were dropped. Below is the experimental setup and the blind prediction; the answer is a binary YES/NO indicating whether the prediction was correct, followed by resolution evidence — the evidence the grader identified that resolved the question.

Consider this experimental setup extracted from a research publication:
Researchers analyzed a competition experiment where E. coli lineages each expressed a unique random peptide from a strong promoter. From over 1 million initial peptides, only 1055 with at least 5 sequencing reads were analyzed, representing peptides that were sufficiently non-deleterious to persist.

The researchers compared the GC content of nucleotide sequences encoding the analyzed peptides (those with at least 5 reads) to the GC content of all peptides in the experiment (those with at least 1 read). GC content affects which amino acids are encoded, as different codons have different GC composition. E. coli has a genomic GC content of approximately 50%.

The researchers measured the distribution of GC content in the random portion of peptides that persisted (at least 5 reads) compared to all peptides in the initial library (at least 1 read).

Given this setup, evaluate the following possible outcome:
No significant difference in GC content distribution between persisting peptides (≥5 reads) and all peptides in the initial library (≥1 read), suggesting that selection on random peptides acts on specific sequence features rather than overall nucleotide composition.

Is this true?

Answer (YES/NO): YES